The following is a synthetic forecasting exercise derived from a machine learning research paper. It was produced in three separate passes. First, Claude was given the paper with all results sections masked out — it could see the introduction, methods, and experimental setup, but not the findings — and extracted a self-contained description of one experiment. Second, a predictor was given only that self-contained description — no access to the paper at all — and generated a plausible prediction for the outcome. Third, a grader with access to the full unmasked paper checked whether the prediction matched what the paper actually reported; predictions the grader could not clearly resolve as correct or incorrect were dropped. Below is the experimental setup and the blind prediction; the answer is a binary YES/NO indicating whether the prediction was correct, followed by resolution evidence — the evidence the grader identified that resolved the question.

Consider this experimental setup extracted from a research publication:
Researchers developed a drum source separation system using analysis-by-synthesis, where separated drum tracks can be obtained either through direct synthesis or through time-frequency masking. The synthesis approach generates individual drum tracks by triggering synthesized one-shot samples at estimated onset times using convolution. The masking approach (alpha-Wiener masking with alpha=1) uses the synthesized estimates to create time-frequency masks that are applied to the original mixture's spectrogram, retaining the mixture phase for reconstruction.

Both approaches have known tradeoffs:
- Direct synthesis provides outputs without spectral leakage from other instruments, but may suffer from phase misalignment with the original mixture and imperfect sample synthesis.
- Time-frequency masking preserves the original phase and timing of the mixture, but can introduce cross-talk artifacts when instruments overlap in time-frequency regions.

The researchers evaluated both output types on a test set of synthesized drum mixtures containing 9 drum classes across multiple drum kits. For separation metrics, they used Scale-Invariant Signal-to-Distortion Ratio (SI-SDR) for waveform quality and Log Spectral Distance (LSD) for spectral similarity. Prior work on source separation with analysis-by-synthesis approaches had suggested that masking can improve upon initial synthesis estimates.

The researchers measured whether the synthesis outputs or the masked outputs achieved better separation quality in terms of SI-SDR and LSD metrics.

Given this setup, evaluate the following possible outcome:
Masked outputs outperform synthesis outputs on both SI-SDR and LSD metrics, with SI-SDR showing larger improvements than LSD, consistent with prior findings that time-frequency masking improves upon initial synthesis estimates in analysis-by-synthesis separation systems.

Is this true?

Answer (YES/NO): NO